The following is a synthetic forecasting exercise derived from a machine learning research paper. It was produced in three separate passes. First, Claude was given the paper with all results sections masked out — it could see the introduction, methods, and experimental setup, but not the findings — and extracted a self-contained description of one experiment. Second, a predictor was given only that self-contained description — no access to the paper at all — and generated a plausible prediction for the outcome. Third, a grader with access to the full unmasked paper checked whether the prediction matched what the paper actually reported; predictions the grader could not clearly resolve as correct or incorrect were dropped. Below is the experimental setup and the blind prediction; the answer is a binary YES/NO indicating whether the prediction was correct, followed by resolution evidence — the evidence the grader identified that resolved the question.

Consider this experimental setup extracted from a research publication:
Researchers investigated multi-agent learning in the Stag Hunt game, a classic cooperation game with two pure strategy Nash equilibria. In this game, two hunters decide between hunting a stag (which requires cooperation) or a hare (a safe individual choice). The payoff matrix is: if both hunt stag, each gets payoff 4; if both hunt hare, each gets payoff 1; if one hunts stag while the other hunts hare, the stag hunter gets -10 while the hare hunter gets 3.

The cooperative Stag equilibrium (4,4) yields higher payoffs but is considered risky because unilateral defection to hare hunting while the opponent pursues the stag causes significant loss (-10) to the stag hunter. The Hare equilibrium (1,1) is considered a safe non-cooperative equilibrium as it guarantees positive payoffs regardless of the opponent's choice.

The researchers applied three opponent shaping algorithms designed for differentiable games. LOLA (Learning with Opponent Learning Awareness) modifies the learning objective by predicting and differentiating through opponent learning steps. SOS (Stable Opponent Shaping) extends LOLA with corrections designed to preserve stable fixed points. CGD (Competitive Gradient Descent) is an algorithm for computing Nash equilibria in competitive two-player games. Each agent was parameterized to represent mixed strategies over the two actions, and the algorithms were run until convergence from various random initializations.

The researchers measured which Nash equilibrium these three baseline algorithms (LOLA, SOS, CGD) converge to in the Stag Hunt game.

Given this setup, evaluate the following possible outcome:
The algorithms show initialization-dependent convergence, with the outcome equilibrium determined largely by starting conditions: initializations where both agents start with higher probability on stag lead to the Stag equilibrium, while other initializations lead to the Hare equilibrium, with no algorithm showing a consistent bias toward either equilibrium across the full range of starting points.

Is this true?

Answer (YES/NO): NO